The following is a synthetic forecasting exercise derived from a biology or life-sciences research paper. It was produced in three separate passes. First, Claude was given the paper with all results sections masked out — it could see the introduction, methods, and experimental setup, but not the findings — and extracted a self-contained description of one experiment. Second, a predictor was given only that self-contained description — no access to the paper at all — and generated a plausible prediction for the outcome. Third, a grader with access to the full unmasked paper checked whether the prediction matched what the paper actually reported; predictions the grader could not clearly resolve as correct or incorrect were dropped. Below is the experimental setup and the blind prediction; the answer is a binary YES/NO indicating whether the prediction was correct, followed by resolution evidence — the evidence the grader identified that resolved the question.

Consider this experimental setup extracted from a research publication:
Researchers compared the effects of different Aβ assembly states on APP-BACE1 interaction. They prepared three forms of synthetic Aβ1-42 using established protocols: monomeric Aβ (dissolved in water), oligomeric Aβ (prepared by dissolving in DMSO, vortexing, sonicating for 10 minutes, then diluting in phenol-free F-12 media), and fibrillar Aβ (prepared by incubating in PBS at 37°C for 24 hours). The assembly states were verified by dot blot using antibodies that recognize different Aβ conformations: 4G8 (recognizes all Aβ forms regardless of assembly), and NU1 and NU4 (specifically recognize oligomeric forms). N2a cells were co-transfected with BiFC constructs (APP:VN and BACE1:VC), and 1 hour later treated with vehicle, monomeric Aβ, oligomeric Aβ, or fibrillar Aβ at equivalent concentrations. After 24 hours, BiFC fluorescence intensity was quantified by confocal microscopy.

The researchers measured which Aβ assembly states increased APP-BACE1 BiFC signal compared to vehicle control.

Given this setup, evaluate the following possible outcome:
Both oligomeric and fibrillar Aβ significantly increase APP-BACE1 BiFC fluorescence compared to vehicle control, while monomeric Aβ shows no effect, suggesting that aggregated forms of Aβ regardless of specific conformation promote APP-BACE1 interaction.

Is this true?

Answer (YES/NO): YES